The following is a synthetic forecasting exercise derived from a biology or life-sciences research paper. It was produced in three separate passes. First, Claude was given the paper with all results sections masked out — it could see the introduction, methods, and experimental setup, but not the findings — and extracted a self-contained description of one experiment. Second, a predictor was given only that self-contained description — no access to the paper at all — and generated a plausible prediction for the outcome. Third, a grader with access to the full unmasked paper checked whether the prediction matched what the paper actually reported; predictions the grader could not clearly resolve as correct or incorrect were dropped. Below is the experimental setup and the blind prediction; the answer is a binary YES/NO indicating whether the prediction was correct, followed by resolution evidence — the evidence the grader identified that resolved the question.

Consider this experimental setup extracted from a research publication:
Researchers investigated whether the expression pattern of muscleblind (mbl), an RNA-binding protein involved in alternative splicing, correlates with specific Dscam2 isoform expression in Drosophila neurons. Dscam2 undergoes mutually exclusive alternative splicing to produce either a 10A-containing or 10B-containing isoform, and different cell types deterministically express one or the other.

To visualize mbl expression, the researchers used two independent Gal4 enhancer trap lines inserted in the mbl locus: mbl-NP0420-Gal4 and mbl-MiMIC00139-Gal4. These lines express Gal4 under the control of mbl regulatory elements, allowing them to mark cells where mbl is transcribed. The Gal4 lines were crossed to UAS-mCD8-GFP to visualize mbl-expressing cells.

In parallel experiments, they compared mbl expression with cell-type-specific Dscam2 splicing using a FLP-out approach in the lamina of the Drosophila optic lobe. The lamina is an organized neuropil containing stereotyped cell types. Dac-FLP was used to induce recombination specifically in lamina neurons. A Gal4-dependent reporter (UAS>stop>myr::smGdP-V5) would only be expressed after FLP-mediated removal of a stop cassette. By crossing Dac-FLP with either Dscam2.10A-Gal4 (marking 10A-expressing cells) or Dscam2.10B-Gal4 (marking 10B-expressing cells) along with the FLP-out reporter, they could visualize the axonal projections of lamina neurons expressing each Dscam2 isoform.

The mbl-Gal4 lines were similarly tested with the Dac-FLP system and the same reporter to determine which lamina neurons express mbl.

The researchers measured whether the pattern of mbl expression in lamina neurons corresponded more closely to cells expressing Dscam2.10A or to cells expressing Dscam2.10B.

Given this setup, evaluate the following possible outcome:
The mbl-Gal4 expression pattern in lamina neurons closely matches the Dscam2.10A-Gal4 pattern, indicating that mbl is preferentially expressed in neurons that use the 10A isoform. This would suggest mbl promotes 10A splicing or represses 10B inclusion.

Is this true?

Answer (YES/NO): NO